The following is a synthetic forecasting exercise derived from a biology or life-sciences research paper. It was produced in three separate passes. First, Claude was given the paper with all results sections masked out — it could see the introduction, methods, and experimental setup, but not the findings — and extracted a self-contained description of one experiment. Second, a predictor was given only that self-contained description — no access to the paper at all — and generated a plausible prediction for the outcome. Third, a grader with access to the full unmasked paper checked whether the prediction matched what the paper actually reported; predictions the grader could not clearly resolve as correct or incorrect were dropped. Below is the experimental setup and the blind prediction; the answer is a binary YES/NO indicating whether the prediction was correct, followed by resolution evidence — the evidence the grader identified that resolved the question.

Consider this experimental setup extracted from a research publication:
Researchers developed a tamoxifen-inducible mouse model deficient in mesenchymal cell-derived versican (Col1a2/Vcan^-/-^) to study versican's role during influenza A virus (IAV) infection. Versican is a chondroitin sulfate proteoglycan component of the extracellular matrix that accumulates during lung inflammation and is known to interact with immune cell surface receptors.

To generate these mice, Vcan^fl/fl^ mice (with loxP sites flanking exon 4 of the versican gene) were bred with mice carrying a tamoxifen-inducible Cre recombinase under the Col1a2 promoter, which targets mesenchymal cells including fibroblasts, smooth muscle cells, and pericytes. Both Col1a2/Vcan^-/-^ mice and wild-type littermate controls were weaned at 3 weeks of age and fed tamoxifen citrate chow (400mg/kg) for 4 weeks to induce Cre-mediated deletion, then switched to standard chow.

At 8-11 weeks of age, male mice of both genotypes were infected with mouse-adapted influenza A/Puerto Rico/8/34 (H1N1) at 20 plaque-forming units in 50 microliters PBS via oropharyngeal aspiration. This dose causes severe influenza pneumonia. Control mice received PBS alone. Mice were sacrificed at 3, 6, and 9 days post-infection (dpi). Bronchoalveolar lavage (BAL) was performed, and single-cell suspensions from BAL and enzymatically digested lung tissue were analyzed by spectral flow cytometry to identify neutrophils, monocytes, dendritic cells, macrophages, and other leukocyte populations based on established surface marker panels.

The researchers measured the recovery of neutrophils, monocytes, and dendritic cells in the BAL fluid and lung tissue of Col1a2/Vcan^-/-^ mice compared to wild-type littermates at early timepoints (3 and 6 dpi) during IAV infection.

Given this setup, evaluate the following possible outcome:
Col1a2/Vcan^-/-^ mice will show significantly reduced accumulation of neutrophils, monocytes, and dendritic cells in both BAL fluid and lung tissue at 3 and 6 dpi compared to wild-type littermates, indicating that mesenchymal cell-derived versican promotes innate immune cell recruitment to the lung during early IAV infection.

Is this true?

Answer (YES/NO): NO